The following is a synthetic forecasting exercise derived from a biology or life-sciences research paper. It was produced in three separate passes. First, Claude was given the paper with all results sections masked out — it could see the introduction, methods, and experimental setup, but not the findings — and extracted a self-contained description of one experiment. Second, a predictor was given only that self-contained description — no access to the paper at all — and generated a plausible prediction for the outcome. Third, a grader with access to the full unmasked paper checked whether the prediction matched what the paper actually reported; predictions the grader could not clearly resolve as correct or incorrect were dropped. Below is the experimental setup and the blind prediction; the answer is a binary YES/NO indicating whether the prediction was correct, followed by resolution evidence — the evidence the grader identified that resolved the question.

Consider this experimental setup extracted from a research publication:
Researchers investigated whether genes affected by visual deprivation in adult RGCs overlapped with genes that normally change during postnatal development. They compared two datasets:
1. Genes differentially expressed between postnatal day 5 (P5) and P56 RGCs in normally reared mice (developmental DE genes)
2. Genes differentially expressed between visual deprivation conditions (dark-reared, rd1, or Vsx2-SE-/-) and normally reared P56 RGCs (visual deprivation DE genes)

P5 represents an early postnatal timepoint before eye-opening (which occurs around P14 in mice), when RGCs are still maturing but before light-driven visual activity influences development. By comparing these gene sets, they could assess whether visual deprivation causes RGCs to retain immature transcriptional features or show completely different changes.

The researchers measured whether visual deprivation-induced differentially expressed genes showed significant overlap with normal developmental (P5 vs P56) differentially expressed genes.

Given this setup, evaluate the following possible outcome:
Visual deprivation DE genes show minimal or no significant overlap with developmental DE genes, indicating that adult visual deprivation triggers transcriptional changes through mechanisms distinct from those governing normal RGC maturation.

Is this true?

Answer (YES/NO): NO